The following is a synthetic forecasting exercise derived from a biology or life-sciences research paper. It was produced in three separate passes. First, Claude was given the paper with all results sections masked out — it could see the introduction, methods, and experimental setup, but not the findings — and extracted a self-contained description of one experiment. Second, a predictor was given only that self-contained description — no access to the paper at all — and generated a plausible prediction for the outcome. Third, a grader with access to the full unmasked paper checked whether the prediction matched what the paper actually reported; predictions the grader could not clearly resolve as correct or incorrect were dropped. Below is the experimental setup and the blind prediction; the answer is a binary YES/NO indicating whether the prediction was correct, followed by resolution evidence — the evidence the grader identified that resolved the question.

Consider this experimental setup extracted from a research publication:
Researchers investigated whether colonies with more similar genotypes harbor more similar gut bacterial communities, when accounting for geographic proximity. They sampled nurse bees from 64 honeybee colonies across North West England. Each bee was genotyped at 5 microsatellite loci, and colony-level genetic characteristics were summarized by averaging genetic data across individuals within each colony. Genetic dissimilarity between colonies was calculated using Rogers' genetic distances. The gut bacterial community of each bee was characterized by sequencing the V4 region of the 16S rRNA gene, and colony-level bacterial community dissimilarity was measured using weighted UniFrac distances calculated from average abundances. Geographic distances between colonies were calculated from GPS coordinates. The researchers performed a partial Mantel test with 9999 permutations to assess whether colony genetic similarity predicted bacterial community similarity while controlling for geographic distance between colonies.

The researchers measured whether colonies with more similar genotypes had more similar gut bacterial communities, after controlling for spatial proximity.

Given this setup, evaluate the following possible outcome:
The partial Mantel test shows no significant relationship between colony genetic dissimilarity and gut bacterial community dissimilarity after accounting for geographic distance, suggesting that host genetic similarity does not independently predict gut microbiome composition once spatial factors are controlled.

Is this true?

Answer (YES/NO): YES